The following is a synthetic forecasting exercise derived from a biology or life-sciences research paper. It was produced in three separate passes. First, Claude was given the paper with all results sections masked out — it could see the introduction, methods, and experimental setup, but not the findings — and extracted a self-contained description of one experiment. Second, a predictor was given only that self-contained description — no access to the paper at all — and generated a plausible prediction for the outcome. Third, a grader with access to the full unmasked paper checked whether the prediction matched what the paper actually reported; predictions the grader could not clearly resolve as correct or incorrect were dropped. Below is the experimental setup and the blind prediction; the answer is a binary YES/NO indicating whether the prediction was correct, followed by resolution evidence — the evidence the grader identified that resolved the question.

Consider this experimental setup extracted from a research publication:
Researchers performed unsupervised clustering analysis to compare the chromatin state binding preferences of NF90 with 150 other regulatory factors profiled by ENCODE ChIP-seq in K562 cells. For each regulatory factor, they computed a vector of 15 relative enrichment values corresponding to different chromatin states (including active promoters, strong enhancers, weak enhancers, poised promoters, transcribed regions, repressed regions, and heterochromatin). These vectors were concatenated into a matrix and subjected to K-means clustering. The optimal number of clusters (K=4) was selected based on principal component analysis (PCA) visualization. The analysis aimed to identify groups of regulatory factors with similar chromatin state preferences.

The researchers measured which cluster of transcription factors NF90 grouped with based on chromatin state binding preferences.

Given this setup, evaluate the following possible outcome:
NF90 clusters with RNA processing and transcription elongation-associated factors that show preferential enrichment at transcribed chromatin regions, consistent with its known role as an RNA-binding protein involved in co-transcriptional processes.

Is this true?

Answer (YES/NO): NO